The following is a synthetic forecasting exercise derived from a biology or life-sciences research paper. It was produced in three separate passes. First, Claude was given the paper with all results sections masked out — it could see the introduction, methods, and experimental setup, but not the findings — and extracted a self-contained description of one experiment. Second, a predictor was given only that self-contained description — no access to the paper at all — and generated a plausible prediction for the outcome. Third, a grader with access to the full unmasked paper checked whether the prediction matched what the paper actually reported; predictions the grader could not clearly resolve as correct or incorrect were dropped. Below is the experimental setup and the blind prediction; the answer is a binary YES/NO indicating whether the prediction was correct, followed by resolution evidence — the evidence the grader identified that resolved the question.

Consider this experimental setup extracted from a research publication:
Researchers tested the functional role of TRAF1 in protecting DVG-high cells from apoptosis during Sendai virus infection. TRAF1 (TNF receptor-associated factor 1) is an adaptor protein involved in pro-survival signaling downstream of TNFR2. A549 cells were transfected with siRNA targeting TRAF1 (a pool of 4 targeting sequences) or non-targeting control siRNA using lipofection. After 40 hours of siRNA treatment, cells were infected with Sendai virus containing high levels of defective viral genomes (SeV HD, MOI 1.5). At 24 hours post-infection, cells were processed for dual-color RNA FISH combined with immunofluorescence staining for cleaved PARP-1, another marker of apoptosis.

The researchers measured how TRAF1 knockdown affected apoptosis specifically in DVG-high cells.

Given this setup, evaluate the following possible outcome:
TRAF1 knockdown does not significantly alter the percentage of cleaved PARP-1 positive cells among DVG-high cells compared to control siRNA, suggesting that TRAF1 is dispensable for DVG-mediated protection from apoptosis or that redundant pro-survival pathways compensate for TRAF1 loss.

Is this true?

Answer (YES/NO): NO